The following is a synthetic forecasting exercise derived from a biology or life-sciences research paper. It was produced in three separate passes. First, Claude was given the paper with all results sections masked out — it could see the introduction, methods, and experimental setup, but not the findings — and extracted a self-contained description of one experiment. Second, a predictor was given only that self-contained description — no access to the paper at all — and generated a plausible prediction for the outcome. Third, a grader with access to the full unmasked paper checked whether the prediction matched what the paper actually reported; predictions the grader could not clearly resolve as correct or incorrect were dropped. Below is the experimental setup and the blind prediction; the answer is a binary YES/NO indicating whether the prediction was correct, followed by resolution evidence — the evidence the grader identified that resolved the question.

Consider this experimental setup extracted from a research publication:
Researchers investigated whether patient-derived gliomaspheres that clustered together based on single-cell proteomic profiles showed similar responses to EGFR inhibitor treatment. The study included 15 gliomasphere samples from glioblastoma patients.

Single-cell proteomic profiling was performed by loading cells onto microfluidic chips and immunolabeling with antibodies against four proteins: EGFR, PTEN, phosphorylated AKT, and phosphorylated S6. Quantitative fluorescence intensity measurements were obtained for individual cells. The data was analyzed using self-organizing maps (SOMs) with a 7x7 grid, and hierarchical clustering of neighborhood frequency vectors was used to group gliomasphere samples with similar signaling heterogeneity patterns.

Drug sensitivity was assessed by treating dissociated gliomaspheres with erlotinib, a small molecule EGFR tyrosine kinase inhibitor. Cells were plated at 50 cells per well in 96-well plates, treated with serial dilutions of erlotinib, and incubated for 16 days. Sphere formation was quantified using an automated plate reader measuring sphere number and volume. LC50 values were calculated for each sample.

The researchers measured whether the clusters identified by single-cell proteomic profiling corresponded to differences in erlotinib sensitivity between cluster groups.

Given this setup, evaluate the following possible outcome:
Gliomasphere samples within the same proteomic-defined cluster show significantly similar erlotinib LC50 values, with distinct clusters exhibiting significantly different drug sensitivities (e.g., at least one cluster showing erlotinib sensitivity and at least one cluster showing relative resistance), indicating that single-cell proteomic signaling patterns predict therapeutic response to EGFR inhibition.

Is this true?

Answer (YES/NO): YES